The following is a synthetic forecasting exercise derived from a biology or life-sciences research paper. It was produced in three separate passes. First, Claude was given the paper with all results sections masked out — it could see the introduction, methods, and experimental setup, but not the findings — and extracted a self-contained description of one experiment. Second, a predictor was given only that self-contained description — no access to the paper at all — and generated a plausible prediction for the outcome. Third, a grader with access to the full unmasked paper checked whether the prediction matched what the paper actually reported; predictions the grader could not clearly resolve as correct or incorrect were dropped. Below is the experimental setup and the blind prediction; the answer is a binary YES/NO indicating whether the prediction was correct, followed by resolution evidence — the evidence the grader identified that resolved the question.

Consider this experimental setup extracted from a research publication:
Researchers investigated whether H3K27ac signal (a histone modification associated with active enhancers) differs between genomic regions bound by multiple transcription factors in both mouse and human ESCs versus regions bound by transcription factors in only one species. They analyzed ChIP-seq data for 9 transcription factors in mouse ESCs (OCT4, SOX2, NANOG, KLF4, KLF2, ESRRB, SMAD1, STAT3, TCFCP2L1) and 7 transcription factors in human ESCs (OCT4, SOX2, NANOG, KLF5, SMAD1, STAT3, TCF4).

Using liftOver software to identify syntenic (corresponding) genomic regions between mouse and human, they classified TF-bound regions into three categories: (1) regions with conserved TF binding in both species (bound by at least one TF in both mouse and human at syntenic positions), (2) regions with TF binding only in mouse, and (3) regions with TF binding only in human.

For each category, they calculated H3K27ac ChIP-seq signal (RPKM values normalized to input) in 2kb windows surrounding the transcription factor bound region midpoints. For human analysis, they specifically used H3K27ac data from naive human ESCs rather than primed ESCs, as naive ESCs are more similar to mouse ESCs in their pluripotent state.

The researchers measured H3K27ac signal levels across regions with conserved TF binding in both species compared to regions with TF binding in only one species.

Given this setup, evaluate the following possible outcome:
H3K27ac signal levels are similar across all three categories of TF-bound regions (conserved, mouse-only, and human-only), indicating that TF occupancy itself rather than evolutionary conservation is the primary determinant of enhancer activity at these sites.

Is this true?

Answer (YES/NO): NO